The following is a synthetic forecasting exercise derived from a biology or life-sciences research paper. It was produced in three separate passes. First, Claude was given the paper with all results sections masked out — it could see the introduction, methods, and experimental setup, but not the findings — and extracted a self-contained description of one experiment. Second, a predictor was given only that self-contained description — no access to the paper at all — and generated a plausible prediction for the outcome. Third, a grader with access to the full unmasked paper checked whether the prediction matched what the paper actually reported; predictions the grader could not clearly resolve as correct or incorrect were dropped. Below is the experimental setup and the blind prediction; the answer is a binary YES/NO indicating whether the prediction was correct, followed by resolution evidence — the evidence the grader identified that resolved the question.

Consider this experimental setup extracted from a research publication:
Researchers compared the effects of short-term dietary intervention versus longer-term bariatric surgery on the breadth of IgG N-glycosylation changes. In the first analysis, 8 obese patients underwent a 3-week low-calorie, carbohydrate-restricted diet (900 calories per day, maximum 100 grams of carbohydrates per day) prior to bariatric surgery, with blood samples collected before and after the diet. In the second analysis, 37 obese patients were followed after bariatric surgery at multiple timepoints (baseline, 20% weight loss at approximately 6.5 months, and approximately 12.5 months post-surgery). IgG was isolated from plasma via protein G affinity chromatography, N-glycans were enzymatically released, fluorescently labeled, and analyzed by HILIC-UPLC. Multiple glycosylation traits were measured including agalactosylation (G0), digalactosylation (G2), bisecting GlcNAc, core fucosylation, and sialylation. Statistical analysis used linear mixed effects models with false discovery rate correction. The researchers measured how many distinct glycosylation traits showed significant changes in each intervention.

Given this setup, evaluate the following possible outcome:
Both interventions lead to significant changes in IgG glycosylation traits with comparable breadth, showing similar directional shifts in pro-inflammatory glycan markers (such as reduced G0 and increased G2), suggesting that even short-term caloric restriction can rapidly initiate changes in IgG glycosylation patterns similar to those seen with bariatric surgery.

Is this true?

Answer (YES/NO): NO